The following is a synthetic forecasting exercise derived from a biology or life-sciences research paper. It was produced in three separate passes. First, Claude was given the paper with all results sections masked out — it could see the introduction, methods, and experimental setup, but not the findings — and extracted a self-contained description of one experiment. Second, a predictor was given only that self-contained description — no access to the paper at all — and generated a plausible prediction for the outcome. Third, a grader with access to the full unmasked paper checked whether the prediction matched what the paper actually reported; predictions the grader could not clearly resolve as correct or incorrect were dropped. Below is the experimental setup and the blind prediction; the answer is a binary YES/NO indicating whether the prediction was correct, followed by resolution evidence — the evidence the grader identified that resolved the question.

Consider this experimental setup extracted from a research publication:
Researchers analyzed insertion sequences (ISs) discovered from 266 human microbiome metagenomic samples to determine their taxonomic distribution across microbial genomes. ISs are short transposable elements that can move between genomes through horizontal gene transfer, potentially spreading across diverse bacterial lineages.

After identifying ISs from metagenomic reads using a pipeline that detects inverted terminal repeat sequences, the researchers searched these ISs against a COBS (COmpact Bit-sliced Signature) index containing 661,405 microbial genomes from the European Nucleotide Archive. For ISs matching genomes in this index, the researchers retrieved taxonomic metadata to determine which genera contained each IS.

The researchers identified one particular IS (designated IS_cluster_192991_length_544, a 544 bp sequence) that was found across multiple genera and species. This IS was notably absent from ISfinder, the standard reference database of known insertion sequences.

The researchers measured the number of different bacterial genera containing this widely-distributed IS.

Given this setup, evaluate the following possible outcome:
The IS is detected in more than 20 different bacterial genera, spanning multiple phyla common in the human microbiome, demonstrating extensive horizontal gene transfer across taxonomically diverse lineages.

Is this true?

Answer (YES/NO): NO